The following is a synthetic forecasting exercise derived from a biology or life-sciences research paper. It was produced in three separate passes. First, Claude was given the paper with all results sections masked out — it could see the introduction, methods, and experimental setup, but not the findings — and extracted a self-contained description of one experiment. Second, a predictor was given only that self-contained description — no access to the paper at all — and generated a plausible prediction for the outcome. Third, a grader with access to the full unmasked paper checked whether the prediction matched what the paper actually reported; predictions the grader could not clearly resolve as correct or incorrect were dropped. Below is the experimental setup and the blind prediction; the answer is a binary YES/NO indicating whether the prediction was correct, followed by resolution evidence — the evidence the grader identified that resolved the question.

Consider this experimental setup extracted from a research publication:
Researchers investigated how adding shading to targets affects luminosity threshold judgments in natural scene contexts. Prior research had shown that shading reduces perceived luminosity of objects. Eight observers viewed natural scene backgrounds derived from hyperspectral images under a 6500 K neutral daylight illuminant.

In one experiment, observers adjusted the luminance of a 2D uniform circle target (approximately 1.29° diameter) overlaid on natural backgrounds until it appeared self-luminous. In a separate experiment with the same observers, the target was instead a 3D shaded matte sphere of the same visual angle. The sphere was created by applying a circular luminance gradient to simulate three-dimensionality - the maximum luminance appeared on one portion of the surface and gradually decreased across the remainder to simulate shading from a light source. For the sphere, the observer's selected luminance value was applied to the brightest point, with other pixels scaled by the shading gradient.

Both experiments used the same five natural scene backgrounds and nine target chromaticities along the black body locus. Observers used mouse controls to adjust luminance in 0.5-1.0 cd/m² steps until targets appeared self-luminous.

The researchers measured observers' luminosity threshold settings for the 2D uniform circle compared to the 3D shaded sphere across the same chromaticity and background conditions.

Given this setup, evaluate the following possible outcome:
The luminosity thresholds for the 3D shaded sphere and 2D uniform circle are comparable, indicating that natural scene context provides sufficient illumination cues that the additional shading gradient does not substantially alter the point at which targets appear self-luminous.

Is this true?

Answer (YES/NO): NO